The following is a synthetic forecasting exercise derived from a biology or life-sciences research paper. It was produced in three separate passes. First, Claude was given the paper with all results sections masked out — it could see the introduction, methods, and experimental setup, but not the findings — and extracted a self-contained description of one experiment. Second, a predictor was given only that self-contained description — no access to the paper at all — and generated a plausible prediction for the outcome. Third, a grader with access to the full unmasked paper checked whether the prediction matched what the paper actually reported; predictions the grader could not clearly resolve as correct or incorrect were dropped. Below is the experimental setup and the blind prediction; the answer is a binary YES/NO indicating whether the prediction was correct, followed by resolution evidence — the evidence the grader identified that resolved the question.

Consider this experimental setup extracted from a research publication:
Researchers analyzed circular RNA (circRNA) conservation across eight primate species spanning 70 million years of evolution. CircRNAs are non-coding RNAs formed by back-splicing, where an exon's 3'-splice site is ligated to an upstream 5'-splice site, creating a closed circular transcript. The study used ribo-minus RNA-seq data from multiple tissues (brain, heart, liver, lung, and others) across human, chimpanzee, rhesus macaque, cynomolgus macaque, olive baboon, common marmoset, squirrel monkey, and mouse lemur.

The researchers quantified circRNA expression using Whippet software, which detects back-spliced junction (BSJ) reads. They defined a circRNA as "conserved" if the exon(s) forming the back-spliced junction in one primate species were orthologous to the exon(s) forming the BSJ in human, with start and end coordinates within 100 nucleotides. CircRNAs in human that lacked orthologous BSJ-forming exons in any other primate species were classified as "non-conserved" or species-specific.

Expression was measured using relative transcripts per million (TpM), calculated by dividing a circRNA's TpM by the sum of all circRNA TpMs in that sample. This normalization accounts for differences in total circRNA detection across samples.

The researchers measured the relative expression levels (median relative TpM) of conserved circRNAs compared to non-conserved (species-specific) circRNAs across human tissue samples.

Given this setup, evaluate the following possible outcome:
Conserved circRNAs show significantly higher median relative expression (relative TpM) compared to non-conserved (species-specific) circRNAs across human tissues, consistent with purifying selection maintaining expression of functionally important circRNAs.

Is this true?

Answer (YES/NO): NO